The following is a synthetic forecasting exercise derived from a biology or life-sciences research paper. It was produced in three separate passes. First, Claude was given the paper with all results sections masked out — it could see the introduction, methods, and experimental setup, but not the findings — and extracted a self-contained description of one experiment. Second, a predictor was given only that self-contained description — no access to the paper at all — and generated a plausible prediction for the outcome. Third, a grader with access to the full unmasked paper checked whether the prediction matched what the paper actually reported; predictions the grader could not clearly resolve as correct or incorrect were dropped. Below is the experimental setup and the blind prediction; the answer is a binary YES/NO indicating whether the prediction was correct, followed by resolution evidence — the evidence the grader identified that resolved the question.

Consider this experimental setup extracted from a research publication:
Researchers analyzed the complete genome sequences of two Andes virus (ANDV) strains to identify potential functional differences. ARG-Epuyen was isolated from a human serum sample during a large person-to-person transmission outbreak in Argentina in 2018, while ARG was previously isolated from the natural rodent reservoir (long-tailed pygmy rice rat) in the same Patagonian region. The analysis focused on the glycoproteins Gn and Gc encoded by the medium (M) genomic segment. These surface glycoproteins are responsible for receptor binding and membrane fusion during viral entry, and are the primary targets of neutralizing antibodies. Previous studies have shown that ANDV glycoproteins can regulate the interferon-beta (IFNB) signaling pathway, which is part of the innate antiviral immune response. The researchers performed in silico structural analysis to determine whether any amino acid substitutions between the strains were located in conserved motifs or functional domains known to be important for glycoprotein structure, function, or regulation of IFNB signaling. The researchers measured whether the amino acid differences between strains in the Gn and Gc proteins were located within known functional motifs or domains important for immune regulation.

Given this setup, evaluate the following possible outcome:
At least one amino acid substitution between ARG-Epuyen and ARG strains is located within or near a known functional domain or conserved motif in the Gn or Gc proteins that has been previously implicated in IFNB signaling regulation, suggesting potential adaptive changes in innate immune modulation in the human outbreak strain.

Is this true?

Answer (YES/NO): NO